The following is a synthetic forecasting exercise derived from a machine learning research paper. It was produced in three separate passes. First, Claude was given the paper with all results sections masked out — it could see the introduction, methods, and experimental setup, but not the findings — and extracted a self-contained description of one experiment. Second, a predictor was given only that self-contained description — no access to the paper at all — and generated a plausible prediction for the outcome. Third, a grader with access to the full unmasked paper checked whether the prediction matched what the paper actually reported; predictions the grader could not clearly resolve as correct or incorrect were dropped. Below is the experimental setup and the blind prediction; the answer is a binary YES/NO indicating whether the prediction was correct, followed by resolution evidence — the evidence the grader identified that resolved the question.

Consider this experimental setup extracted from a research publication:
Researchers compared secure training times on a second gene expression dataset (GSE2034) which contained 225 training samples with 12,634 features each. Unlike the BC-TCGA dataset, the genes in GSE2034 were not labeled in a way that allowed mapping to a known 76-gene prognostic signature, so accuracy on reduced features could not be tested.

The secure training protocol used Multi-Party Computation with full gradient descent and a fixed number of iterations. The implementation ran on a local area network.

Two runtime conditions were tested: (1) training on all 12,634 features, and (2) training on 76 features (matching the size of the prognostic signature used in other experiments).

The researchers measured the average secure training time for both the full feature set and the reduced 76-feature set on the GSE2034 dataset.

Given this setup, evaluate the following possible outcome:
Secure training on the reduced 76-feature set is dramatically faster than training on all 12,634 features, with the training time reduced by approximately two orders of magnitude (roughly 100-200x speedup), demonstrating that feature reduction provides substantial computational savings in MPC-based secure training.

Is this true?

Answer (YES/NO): NO